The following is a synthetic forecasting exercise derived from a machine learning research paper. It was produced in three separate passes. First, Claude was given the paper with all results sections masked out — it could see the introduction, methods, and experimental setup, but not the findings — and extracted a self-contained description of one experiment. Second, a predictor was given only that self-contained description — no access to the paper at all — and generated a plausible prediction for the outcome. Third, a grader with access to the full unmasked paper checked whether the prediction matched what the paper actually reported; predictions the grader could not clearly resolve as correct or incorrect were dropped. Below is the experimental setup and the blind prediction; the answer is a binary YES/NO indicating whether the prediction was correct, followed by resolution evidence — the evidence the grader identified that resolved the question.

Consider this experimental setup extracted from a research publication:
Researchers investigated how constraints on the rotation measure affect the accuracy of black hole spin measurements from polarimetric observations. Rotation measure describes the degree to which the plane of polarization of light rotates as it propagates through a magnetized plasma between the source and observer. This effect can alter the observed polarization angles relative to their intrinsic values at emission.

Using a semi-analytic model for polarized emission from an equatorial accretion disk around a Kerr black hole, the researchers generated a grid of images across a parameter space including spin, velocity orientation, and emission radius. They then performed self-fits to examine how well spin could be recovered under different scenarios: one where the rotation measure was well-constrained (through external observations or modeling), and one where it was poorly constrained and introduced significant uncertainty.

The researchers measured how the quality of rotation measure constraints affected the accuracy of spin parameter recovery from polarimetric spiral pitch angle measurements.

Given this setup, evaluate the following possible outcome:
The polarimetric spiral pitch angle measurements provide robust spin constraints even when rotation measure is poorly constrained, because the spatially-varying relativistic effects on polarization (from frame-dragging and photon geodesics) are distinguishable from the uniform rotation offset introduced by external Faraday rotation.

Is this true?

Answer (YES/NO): NO